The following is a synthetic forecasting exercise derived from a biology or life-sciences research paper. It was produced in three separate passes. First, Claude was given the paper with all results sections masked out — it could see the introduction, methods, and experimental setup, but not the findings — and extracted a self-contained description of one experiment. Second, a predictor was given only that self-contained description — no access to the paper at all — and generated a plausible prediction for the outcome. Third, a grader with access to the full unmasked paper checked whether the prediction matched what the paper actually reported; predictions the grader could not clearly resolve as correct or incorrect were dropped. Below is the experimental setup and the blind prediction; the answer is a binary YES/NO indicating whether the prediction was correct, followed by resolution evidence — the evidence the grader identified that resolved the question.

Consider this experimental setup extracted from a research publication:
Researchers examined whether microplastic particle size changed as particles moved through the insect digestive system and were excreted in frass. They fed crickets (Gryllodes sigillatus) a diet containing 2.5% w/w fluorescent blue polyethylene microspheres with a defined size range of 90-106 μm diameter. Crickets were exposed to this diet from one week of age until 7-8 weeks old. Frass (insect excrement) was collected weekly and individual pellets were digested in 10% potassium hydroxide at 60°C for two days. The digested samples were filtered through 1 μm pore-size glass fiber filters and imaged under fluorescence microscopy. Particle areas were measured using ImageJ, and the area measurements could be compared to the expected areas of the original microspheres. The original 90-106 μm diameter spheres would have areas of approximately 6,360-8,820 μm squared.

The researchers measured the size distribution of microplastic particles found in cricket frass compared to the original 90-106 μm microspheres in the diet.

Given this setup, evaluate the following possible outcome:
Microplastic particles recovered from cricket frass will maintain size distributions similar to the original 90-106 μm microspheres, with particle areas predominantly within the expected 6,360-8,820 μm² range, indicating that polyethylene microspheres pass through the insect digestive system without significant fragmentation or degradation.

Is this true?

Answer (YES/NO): NO